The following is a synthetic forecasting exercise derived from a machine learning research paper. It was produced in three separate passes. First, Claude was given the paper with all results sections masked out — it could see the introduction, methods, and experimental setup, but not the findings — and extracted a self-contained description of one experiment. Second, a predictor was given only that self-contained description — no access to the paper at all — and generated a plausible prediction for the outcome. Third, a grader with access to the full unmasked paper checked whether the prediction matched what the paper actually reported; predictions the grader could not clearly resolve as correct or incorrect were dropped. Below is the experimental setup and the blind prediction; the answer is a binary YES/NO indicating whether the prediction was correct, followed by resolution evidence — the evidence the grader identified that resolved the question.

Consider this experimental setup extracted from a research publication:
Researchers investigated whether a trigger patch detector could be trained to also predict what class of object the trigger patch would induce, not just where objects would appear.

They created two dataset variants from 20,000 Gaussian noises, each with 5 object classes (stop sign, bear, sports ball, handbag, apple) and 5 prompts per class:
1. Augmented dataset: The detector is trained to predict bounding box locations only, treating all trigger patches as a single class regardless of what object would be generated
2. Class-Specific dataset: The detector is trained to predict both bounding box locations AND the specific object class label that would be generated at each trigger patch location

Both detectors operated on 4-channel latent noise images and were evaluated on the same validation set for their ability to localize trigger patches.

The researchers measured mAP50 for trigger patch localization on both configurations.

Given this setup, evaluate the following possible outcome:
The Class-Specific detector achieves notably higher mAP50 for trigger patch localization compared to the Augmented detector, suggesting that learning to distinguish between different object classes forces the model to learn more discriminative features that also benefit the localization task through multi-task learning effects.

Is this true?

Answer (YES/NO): NO